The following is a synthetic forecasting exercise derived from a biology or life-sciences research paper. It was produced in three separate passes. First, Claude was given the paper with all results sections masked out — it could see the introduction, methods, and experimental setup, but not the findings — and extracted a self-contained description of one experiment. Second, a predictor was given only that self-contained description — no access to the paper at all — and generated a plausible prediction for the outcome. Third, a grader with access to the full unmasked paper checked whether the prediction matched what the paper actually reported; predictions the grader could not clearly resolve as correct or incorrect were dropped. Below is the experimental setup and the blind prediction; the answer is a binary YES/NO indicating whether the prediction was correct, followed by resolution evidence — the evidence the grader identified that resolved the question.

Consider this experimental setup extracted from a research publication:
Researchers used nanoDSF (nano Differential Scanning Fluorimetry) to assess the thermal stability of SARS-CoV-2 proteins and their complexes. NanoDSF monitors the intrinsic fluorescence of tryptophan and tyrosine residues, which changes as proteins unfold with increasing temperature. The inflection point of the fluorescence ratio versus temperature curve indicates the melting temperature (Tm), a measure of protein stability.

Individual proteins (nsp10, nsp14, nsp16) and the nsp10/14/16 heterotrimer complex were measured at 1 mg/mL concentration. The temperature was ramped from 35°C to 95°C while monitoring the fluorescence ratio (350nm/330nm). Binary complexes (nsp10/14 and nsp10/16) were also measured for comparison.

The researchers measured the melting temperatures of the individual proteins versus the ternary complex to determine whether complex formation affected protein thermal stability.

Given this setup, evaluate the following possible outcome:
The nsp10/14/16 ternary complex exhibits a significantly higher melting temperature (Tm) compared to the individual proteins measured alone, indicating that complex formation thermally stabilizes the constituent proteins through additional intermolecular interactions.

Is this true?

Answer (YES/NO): NO